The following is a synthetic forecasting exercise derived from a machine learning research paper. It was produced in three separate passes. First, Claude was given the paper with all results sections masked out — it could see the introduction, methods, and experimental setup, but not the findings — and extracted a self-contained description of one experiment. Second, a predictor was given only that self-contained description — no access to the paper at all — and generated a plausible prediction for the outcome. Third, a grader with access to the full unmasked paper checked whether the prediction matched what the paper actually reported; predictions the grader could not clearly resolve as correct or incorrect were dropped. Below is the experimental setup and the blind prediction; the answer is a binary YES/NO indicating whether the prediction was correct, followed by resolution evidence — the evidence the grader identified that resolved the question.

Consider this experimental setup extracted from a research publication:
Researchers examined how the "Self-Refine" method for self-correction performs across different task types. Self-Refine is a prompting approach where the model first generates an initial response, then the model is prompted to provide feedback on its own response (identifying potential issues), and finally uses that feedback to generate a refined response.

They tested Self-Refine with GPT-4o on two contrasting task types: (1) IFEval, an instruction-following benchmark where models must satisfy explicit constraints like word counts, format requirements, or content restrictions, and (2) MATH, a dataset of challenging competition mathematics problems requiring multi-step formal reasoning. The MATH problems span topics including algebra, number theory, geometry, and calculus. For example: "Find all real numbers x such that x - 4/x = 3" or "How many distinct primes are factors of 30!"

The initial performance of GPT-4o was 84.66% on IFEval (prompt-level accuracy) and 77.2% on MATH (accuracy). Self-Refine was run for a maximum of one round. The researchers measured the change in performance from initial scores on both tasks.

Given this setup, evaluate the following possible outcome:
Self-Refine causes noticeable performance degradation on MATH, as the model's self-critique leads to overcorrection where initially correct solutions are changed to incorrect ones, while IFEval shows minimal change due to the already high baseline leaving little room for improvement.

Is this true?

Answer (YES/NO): NO